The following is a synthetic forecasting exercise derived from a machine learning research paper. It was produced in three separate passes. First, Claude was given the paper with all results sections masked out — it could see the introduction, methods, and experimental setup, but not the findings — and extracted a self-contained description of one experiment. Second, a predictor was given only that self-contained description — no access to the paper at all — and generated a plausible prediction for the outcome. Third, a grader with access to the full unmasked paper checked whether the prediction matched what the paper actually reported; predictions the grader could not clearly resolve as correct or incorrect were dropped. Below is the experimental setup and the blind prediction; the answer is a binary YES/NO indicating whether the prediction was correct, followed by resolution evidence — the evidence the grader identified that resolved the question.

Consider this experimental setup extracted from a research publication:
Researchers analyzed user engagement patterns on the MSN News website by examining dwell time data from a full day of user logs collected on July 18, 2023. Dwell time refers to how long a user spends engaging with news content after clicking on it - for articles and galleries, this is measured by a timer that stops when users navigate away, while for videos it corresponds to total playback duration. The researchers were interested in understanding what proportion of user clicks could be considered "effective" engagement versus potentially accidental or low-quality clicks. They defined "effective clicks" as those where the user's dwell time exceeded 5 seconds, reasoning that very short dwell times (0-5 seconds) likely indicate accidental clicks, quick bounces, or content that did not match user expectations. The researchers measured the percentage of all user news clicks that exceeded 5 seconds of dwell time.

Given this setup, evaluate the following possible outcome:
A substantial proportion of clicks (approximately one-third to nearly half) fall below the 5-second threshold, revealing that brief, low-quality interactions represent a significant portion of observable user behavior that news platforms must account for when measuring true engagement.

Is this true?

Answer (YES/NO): NO